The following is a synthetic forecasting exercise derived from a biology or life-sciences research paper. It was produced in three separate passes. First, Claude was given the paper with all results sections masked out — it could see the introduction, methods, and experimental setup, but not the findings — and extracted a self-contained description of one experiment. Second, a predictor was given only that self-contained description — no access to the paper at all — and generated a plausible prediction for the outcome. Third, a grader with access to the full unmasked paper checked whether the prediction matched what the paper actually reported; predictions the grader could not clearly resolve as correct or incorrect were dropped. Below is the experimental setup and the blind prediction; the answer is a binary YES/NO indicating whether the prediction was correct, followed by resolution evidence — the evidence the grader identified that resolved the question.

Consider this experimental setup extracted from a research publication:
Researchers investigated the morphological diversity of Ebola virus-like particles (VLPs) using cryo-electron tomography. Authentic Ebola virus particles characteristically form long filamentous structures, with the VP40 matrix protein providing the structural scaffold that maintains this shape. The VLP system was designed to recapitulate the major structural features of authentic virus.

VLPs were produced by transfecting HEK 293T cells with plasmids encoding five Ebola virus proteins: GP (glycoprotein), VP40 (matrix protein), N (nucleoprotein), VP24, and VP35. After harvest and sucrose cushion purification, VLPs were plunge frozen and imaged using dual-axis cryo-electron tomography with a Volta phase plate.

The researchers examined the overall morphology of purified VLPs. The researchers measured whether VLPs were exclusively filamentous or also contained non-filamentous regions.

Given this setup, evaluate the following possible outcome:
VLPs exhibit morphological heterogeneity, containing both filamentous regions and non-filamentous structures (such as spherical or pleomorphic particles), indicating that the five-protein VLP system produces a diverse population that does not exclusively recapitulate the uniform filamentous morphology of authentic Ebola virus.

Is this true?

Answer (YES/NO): YES